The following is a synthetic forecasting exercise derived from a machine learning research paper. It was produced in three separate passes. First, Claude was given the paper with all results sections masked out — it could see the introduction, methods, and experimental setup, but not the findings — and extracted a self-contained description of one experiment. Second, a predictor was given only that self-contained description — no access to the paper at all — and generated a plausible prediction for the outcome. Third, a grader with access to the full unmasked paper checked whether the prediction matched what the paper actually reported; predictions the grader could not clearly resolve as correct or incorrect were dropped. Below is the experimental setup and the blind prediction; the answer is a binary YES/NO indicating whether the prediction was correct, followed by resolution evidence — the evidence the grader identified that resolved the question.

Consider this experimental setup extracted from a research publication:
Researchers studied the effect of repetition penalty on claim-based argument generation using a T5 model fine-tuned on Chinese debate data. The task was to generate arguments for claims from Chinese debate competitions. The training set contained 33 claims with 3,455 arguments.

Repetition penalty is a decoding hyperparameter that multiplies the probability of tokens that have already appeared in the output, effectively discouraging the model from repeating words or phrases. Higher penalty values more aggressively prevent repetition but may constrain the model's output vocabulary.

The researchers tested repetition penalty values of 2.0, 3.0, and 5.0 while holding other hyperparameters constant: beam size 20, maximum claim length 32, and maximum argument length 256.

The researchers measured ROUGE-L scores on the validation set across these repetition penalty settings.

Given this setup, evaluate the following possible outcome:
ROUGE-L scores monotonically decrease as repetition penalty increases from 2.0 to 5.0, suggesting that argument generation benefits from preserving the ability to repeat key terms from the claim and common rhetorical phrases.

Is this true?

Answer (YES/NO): YES